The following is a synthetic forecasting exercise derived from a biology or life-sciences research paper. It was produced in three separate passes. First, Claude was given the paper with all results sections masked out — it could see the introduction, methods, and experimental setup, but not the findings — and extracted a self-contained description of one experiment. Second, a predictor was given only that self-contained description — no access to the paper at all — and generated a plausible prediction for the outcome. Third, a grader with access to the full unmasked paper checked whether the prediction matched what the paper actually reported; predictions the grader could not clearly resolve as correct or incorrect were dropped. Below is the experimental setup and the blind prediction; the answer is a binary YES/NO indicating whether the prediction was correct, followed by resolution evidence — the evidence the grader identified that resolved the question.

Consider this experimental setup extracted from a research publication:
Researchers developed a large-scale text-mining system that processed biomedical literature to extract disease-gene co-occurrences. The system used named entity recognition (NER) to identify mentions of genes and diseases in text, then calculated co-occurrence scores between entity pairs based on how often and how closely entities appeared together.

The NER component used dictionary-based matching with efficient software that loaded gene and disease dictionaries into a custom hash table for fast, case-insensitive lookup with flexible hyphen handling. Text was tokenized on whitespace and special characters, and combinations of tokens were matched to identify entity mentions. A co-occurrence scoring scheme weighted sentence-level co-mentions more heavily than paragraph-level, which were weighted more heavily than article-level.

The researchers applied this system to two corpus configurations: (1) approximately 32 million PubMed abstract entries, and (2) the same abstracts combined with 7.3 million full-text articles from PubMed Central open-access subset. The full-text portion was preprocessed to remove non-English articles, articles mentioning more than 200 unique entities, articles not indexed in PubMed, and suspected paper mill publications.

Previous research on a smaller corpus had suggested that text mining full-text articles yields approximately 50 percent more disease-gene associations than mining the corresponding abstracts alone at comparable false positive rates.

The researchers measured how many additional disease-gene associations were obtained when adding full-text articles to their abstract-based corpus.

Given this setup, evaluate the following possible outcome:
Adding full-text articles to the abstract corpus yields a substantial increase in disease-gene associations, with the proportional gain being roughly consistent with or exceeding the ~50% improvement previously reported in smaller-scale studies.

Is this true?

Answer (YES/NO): YES